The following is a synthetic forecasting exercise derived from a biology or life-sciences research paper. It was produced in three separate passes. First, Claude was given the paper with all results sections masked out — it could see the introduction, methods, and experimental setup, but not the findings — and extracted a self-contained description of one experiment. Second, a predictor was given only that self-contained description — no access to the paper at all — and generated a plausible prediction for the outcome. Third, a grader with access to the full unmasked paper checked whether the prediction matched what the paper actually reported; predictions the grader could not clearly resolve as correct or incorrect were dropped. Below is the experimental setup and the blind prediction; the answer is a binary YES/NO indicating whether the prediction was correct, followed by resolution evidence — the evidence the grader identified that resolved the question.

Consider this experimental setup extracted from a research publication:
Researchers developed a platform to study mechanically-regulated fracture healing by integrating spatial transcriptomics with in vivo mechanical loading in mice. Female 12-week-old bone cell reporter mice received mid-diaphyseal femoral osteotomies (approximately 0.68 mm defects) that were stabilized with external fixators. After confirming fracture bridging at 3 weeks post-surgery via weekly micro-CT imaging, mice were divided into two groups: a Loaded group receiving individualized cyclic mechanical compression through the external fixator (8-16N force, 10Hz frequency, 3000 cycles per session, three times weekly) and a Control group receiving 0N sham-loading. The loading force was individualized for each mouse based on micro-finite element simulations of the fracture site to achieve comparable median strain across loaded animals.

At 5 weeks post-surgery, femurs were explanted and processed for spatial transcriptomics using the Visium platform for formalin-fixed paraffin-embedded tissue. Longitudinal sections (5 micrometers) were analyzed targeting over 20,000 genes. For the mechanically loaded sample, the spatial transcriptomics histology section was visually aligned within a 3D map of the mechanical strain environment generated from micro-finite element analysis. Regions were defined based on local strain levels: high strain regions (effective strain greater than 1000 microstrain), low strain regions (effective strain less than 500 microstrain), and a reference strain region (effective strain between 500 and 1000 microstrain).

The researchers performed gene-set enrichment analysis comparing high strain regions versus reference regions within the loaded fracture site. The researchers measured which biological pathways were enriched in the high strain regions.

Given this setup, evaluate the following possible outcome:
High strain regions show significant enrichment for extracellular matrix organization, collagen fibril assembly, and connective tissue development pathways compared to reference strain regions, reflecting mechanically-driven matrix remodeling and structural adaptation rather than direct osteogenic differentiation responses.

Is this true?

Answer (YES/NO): NO